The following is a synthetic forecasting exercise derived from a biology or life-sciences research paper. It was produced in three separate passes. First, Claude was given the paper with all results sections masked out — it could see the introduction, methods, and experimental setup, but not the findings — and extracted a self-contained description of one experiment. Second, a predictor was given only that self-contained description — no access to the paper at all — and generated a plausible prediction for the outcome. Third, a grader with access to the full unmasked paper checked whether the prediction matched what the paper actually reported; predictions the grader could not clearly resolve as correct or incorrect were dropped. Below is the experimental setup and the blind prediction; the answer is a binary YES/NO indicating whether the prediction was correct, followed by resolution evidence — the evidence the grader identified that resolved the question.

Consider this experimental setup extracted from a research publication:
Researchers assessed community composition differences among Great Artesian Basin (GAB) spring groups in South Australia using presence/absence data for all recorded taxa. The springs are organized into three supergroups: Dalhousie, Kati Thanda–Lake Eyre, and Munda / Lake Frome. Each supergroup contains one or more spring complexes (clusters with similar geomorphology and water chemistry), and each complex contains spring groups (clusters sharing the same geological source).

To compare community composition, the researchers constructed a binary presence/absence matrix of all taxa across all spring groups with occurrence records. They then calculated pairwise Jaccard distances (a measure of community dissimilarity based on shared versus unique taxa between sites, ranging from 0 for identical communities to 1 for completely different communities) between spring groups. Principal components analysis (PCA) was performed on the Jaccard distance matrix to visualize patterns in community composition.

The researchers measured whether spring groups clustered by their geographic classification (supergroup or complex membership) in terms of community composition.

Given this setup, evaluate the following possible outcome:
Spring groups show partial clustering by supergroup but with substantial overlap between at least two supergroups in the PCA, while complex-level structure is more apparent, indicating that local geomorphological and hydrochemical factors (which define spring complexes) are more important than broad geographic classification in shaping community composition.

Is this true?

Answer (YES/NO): YES